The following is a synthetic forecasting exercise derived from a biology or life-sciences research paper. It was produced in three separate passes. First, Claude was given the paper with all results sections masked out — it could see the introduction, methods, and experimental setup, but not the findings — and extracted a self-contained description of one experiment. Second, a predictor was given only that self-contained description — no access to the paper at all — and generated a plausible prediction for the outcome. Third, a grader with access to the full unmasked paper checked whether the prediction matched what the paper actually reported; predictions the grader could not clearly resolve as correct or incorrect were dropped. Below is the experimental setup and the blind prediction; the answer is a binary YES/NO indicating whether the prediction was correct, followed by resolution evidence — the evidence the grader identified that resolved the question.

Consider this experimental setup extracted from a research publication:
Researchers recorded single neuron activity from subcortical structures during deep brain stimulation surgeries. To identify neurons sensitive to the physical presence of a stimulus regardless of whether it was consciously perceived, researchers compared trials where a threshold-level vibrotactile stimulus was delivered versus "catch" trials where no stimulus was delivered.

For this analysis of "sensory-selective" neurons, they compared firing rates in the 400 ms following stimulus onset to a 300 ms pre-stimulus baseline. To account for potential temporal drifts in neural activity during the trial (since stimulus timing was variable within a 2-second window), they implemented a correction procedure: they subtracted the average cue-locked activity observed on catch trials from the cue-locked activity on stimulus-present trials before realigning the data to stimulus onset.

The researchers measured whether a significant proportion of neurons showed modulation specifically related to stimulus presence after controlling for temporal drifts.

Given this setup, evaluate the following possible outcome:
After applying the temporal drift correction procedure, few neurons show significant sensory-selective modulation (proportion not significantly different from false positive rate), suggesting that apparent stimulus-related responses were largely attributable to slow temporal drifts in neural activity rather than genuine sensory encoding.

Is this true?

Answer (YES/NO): NO